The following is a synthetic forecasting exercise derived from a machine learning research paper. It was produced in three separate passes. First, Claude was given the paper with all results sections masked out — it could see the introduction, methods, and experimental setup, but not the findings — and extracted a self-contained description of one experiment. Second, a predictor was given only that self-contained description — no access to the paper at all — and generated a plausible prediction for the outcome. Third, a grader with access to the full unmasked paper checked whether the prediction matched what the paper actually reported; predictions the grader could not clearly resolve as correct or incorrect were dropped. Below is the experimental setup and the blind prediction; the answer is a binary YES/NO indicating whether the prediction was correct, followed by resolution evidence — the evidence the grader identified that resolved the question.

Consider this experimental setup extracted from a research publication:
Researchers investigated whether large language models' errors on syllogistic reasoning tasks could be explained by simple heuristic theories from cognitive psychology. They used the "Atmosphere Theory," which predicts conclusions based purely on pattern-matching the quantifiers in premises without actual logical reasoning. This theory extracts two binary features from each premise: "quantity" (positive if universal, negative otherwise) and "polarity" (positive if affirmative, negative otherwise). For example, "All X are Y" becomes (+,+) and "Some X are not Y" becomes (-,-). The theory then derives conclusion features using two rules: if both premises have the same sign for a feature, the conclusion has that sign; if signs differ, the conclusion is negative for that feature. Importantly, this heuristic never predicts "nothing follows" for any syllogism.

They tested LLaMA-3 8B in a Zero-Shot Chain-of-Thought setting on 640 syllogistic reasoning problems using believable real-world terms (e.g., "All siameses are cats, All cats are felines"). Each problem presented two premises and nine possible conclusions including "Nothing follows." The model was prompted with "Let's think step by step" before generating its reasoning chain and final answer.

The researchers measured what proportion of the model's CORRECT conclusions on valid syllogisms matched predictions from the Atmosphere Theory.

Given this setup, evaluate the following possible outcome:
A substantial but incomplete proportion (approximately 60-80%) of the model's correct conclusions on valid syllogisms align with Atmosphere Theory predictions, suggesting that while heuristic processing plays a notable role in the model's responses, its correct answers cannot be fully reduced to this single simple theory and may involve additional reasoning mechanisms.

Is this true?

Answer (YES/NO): NO